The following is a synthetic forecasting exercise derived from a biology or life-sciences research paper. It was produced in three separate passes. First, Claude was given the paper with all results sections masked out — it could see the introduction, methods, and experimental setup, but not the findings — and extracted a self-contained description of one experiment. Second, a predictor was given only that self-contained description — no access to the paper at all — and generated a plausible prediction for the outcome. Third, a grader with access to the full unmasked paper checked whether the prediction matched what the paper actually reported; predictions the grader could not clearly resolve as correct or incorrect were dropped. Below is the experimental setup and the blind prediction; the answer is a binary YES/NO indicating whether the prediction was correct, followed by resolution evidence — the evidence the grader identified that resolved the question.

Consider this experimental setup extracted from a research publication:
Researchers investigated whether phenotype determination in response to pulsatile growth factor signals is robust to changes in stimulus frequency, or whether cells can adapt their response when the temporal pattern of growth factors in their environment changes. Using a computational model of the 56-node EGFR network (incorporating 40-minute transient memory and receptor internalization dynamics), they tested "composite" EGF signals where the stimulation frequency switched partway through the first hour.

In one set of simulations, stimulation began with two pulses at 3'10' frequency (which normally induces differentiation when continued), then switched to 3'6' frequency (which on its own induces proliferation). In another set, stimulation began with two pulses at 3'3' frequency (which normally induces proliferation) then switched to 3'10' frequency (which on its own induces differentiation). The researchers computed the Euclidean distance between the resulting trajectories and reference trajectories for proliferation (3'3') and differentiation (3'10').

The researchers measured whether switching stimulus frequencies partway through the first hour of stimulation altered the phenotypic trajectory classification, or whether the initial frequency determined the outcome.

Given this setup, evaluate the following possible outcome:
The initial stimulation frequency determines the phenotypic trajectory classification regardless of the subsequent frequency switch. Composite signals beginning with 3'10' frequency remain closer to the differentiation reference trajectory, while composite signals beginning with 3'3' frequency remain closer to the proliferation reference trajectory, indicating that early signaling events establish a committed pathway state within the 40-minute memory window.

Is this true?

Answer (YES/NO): NO